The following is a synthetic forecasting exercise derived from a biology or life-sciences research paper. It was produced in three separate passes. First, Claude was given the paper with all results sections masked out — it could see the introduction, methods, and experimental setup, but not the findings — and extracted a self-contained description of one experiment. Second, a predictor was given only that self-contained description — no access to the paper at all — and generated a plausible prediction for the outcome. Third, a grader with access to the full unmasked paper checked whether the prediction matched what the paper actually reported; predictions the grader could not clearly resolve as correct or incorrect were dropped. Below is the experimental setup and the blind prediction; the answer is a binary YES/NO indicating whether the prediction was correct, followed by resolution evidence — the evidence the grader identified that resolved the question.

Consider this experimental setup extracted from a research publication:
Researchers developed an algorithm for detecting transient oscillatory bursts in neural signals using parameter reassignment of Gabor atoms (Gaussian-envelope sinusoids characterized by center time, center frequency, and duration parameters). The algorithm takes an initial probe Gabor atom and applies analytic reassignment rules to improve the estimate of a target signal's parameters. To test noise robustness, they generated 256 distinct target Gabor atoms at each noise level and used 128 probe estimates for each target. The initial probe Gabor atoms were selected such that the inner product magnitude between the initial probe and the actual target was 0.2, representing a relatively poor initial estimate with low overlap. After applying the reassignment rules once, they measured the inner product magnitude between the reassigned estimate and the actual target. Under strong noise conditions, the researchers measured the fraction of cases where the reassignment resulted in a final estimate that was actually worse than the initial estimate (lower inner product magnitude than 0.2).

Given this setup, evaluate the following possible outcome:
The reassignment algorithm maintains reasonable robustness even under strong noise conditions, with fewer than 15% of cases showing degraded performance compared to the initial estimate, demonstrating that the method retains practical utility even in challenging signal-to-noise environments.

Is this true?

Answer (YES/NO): NO